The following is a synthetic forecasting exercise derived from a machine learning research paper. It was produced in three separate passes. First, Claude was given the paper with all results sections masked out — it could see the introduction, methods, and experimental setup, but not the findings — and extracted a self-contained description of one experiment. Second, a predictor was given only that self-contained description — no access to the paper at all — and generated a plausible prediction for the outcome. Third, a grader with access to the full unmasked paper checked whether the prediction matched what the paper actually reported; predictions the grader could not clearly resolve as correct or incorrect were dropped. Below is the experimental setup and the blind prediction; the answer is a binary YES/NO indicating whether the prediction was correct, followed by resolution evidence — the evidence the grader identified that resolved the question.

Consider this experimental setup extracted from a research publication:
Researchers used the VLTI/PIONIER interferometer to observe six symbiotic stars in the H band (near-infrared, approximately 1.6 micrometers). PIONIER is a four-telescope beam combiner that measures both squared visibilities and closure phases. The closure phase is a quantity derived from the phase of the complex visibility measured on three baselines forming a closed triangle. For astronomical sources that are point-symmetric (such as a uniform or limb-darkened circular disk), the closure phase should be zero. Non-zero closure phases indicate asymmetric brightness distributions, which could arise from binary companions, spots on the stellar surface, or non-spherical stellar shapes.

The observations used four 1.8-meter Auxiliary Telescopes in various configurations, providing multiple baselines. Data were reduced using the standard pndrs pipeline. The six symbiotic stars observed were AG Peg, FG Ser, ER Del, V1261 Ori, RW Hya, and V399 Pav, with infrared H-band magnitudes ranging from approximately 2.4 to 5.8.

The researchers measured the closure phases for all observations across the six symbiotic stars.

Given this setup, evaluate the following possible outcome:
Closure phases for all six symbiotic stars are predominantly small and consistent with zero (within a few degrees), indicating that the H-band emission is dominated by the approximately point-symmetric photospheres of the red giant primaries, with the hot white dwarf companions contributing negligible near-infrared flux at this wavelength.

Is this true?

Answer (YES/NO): YES